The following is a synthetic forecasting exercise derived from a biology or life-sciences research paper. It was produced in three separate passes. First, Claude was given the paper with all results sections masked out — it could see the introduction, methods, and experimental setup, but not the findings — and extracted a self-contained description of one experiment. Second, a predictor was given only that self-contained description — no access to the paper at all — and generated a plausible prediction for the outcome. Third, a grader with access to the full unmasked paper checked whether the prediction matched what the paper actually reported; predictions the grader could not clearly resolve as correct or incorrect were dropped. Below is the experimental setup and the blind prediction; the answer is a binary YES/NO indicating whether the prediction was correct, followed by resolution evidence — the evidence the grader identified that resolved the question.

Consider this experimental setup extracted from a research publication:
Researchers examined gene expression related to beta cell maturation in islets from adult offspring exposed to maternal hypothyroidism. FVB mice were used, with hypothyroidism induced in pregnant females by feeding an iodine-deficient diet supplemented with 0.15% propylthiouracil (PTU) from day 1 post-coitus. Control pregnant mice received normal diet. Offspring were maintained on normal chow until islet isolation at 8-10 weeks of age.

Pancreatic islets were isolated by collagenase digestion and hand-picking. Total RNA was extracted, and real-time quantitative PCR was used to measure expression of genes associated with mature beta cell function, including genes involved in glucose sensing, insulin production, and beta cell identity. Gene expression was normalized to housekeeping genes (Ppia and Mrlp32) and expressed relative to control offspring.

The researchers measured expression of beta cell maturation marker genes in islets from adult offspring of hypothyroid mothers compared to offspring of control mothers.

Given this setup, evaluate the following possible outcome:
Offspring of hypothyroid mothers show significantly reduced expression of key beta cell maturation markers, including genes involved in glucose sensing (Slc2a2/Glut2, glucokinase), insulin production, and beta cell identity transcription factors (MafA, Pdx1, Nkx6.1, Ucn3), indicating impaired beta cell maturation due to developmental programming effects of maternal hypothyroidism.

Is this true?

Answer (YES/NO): NO